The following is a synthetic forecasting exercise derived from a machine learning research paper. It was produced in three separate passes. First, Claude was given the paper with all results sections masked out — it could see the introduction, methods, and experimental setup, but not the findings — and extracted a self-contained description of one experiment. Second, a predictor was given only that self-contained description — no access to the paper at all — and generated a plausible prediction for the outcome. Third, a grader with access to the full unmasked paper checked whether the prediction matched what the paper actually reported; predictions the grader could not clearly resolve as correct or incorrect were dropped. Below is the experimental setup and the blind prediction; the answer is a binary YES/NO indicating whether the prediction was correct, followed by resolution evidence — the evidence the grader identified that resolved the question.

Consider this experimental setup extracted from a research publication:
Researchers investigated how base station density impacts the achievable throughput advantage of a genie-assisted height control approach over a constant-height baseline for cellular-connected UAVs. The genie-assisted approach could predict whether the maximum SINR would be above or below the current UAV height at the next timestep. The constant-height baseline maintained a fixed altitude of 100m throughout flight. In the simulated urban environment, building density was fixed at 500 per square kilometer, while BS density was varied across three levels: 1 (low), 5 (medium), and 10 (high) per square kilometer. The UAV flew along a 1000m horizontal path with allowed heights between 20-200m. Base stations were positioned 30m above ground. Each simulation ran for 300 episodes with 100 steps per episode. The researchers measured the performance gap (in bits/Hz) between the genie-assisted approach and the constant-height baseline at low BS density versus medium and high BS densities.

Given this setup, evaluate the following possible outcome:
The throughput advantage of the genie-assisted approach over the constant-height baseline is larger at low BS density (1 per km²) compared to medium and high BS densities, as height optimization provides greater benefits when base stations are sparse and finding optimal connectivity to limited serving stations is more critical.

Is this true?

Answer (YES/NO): NO